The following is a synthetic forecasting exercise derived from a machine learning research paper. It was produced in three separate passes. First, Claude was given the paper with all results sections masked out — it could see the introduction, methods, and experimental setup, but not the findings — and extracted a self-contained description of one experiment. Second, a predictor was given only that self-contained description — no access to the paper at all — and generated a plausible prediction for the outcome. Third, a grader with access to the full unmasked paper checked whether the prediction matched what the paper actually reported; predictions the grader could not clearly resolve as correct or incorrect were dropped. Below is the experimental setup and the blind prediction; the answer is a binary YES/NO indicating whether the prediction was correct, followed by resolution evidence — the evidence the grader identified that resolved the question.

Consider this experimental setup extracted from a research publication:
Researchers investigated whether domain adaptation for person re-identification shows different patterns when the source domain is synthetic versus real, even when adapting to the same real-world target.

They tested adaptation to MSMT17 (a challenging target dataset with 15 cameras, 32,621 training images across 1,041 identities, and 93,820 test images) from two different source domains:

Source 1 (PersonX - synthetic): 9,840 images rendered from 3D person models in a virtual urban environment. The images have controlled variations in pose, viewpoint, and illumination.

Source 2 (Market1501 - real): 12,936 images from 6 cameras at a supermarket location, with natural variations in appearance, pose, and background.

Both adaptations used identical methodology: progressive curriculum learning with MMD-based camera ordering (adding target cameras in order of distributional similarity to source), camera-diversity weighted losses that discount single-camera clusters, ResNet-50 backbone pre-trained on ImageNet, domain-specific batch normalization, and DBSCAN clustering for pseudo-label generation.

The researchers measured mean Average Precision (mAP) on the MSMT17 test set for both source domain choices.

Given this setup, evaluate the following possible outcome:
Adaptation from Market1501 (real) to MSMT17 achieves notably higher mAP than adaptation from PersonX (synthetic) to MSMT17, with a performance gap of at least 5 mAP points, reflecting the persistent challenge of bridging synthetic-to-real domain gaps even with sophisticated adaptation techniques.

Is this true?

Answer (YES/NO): NO